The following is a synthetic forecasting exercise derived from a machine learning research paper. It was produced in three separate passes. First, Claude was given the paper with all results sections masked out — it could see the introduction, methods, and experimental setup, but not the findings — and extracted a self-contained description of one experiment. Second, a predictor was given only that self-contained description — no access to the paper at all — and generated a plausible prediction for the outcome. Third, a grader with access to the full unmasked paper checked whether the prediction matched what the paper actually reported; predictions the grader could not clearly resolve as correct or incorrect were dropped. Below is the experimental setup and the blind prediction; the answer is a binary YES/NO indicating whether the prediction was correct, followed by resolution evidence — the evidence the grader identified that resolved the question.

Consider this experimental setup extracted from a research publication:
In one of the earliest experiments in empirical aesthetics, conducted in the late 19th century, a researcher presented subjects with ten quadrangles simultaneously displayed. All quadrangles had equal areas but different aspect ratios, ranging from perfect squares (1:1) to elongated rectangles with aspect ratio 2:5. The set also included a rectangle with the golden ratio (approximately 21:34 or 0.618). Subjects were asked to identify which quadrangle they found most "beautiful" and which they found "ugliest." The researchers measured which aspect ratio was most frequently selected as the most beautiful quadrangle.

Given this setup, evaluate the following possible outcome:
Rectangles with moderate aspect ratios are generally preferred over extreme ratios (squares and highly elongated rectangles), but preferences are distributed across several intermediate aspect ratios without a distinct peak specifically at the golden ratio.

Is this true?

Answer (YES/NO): NO